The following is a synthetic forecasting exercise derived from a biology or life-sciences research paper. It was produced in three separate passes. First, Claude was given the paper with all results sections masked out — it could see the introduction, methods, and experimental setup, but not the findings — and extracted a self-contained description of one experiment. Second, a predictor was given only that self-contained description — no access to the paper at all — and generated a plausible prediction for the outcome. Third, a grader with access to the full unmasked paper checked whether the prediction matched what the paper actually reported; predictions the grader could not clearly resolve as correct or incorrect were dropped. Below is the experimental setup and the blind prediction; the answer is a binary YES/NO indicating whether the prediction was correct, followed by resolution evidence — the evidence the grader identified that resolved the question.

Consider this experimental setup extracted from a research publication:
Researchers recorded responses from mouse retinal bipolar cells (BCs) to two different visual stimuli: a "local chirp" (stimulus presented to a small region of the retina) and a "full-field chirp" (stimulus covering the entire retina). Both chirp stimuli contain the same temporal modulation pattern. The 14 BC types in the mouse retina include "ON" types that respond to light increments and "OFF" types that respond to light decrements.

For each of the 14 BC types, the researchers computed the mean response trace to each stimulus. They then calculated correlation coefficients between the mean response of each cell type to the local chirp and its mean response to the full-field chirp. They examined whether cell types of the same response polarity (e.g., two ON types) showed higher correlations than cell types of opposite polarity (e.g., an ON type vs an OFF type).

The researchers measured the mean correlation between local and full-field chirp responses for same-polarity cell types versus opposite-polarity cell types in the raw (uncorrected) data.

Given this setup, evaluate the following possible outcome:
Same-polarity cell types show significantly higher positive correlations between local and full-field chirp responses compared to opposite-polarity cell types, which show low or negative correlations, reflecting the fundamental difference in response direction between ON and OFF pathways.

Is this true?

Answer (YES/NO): YES